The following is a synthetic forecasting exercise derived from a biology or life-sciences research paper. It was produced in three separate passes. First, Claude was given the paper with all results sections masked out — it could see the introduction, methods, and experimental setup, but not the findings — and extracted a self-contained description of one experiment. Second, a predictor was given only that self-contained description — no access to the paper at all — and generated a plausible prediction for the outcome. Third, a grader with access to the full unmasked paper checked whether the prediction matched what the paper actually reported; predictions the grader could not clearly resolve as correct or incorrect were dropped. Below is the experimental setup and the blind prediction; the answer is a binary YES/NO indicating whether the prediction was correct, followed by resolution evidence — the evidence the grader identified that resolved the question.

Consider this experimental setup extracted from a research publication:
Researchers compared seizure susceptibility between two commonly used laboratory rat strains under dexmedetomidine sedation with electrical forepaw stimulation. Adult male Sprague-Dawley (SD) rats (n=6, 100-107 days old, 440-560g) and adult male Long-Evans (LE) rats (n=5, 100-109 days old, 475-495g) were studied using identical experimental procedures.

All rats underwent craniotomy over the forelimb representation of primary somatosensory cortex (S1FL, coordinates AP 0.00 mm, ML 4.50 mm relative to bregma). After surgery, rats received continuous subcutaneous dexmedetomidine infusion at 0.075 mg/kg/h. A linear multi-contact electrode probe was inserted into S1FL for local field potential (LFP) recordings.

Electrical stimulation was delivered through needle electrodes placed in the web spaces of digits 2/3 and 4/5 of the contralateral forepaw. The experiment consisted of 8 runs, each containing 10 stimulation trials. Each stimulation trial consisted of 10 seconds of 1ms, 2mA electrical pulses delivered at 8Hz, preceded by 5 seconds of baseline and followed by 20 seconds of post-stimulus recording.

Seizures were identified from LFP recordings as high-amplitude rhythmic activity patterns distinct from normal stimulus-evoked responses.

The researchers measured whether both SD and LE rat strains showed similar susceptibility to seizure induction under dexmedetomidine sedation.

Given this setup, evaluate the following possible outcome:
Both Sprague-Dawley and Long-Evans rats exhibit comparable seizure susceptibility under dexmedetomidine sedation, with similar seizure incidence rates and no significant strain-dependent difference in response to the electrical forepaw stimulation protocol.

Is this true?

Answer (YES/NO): NO